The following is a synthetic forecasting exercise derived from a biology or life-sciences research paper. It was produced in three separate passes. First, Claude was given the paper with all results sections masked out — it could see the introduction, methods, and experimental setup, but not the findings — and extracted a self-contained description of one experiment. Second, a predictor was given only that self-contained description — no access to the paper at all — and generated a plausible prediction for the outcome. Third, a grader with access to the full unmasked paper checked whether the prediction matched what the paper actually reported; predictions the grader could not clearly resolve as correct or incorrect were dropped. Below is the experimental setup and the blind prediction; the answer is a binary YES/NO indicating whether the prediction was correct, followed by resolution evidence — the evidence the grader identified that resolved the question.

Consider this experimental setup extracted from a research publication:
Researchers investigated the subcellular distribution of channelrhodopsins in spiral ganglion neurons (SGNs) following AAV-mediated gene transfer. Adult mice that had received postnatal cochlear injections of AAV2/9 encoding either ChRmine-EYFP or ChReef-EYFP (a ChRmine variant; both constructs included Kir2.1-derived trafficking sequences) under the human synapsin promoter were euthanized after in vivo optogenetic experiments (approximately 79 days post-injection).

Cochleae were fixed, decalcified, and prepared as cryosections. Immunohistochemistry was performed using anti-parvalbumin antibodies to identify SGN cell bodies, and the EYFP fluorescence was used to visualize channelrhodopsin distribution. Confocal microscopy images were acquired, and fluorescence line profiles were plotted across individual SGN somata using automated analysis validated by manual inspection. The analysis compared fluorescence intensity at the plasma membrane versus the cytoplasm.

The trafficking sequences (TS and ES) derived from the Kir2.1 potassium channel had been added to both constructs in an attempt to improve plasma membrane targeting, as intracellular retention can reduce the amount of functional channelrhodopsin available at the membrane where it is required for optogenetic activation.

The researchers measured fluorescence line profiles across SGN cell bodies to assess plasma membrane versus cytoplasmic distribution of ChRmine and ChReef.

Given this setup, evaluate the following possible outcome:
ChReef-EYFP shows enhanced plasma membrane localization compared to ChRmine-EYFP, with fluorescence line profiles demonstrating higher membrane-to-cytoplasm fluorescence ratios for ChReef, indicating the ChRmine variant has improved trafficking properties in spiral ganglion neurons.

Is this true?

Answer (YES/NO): NO